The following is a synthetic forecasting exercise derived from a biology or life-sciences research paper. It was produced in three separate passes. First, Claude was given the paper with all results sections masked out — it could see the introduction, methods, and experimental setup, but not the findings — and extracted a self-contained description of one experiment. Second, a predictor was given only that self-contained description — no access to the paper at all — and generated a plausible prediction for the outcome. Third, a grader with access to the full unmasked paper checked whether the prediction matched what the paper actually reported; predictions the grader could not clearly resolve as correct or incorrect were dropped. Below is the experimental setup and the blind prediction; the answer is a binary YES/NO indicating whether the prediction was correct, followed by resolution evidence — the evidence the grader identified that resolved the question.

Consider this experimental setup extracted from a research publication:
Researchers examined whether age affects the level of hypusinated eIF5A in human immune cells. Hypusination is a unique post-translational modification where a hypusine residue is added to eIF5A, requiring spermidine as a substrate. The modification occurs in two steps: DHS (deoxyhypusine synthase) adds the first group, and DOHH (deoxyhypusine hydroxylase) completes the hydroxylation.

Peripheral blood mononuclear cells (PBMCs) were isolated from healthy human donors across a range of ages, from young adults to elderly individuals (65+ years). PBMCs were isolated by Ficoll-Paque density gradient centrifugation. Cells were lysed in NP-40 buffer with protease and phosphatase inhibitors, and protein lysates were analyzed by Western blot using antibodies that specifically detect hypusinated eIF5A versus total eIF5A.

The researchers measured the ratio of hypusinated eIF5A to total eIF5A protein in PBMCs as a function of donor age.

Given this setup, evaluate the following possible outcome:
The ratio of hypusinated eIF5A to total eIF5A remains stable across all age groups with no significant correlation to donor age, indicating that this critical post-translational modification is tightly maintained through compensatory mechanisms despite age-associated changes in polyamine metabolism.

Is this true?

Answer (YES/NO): NO